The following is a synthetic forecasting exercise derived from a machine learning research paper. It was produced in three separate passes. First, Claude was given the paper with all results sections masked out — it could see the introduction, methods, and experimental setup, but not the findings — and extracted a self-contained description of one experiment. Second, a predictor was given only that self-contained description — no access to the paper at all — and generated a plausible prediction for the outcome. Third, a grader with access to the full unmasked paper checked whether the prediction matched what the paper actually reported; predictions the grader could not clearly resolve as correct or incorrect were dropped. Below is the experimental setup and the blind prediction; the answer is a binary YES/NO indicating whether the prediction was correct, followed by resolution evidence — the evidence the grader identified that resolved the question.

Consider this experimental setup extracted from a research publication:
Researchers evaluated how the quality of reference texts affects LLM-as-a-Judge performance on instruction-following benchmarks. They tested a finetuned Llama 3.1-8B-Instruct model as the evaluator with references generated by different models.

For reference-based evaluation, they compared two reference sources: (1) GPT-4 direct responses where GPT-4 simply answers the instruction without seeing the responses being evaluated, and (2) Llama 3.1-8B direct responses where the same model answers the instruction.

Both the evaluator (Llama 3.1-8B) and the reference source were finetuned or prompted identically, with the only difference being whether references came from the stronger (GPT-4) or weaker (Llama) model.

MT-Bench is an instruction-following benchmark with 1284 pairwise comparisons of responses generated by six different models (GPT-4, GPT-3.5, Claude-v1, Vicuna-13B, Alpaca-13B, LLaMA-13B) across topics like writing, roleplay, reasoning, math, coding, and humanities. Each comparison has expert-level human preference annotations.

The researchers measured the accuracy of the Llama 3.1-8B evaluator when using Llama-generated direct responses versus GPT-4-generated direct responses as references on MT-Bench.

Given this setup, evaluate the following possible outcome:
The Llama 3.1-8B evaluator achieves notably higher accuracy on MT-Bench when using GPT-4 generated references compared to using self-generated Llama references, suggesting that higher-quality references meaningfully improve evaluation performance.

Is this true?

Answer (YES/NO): YES